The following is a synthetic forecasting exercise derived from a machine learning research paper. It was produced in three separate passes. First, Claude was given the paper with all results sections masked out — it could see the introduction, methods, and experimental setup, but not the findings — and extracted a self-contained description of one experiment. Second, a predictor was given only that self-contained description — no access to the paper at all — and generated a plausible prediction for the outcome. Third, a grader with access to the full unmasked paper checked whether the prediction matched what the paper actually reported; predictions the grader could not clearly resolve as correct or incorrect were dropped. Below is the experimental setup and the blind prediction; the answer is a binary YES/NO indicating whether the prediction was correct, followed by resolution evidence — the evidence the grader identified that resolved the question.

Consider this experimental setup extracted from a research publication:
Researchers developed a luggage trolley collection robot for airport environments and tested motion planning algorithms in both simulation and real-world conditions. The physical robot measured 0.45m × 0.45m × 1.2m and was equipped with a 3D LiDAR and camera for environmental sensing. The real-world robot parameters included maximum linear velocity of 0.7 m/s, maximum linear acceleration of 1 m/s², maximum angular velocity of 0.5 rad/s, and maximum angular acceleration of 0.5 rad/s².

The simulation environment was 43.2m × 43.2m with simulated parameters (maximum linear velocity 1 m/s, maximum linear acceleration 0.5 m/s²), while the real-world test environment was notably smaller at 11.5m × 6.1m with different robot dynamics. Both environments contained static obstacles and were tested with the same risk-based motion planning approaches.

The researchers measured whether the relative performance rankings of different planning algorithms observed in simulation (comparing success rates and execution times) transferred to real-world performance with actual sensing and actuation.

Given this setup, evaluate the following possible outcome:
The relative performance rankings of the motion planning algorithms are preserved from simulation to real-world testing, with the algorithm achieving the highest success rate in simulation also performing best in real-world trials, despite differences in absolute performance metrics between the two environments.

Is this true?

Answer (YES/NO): YES